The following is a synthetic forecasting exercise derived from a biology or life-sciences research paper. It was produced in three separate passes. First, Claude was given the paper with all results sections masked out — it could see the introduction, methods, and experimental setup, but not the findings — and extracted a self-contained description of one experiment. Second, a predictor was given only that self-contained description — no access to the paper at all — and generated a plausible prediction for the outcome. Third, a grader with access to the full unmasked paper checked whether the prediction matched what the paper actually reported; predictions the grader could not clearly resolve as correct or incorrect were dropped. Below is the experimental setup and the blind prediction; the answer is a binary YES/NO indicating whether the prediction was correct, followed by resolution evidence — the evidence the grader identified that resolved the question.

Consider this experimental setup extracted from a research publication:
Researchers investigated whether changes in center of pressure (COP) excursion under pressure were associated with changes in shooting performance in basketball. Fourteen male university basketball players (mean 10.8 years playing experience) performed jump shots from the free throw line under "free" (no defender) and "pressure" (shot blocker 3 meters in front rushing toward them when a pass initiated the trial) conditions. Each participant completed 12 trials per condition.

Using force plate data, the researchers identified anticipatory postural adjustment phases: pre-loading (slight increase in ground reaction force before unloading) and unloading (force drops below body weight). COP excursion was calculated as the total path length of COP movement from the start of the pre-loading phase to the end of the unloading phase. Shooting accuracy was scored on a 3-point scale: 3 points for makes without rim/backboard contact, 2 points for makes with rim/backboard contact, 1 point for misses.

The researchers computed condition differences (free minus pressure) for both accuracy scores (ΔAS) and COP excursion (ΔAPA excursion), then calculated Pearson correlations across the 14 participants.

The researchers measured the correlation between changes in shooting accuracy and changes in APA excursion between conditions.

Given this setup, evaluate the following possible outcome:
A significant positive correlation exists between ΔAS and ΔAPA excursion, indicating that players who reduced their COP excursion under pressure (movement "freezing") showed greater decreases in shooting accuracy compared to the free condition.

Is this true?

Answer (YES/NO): NO